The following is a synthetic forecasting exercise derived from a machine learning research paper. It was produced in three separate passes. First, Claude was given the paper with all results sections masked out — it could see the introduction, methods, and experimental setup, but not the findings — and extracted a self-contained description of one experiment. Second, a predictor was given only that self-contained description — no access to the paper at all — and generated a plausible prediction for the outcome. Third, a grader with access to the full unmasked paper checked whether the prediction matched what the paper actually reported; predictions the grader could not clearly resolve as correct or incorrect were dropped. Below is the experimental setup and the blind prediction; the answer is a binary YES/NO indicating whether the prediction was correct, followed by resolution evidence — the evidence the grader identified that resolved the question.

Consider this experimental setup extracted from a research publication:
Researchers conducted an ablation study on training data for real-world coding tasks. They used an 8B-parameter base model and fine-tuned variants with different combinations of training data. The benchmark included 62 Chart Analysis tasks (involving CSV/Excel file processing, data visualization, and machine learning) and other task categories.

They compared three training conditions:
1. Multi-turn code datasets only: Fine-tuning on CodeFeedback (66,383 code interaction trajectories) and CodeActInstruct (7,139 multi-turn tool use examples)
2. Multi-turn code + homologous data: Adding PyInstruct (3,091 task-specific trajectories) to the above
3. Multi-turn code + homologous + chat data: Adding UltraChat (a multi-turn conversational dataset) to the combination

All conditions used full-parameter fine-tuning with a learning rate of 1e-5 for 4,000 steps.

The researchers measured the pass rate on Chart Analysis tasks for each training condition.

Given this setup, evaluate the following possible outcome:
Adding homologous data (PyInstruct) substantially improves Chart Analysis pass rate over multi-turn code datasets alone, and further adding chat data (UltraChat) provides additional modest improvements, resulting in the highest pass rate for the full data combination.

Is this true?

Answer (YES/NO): NO